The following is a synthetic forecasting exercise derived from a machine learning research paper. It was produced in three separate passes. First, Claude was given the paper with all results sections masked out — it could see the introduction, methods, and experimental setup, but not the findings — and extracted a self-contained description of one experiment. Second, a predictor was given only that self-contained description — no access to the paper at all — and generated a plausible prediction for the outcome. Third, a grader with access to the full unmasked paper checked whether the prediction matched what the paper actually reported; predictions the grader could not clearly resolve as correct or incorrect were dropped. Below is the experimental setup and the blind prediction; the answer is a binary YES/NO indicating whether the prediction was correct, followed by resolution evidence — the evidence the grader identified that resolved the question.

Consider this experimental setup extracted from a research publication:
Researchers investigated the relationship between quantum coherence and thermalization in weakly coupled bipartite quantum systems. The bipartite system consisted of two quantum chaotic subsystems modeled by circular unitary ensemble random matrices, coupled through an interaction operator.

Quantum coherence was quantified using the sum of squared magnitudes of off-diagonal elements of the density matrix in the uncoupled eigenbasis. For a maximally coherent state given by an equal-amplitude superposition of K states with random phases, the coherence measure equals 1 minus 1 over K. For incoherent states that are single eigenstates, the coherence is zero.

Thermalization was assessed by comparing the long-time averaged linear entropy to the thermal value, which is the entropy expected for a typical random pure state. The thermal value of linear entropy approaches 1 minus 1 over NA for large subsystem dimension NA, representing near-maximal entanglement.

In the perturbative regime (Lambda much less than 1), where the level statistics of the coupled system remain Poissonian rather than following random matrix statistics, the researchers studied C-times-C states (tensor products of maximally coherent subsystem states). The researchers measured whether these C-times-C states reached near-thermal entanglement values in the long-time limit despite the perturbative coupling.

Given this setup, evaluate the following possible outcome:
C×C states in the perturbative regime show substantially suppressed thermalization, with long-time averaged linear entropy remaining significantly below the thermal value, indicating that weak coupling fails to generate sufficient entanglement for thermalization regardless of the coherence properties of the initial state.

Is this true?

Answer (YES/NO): NO